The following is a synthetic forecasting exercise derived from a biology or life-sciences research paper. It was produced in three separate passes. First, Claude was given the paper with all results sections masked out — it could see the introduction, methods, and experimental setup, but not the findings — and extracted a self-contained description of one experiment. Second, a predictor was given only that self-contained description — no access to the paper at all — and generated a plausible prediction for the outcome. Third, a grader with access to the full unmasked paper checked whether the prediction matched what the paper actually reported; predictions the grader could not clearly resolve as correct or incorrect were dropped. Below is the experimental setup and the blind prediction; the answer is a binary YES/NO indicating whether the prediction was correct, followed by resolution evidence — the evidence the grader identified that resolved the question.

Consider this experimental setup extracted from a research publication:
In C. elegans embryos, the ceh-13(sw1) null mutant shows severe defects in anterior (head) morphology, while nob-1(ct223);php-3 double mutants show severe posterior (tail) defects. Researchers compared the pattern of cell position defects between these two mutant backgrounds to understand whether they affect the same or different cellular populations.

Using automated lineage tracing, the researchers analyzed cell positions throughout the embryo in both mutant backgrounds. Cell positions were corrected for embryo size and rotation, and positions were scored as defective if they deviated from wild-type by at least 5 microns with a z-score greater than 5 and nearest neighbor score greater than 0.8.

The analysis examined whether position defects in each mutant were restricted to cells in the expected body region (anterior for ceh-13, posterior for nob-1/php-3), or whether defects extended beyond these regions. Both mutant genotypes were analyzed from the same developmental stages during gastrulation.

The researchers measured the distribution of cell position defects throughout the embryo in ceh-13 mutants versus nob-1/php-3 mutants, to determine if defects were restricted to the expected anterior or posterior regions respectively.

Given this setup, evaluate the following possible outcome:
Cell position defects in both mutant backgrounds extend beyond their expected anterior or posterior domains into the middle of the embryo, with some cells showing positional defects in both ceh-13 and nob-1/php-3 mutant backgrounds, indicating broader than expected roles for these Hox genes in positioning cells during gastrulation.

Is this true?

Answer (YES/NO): NO